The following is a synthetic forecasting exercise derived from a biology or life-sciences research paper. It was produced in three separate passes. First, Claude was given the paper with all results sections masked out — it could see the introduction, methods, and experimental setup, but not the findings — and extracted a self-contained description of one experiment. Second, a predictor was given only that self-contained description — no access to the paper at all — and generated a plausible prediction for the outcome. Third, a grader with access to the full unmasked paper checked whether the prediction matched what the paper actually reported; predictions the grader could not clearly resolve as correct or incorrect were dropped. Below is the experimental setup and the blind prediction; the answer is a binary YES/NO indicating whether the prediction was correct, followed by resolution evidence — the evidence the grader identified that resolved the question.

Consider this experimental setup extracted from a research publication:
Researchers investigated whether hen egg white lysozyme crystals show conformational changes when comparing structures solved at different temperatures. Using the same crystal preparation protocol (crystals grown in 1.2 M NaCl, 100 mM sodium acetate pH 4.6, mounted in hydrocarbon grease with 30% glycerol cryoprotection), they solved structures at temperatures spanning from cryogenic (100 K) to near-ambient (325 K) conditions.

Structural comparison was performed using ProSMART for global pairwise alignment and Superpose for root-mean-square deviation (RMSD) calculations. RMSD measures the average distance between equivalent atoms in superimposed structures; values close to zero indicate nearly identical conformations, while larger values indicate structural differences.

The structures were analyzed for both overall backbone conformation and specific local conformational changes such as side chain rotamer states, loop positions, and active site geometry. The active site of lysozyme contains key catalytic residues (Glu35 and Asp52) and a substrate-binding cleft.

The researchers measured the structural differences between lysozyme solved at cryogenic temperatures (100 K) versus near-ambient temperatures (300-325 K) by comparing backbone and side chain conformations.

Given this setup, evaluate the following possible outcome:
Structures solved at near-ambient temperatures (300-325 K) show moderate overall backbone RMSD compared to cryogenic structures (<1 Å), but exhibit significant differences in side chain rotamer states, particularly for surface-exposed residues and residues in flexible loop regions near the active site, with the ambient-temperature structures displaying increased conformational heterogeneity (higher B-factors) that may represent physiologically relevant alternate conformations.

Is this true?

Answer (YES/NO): NO